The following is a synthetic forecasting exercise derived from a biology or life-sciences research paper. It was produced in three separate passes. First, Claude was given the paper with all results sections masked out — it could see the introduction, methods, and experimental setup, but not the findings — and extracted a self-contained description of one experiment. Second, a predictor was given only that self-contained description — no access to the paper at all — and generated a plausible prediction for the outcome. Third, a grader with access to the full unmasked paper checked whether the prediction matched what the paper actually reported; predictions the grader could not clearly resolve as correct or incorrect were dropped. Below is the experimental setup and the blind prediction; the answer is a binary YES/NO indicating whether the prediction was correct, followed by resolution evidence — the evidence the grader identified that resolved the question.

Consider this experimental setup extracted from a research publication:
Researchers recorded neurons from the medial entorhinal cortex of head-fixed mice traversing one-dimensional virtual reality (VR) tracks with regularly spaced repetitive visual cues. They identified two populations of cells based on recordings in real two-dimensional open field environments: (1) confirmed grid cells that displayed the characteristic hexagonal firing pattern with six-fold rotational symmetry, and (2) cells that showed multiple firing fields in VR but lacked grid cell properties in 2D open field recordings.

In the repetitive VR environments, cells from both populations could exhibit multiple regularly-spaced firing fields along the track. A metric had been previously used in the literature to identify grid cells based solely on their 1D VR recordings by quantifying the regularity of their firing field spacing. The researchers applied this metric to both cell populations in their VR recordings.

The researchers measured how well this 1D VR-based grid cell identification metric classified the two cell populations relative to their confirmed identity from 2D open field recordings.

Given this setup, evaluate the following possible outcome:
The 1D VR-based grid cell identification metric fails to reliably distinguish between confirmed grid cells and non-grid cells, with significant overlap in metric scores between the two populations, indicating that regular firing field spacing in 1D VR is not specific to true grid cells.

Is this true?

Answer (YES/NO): YES